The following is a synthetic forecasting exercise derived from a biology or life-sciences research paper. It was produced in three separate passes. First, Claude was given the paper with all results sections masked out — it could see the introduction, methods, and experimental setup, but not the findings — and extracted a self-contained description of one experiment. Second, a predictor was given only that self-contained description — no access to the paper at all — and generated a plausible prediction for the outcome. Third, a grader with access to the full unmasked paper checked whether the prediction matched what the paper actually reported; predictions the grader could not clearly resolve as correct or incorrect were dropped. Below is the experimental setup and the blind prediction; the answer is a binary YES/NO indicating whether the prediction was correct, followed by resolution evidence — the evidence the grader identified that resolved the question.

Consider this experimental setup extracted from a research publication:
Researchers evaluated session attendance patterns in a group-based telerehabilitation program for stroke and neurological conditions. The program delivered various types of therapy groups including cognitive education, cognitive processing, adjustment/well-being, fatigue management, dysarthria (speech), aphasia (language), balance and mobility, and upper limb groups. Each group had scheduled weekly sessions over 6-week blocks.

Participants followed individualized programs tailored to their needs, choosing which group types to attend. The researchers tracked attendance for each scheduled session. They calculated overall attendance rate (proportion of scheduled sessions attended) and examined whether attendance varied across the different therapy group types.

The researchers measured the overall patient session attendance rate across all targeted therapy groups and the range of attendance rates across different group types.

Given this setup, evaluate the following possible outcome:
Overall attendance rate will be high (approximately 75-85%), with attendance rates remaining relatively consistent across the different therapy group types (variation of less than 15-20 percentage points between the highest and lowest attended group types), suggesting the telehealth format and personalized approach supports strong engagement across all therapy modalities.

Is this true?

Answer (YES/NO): NO